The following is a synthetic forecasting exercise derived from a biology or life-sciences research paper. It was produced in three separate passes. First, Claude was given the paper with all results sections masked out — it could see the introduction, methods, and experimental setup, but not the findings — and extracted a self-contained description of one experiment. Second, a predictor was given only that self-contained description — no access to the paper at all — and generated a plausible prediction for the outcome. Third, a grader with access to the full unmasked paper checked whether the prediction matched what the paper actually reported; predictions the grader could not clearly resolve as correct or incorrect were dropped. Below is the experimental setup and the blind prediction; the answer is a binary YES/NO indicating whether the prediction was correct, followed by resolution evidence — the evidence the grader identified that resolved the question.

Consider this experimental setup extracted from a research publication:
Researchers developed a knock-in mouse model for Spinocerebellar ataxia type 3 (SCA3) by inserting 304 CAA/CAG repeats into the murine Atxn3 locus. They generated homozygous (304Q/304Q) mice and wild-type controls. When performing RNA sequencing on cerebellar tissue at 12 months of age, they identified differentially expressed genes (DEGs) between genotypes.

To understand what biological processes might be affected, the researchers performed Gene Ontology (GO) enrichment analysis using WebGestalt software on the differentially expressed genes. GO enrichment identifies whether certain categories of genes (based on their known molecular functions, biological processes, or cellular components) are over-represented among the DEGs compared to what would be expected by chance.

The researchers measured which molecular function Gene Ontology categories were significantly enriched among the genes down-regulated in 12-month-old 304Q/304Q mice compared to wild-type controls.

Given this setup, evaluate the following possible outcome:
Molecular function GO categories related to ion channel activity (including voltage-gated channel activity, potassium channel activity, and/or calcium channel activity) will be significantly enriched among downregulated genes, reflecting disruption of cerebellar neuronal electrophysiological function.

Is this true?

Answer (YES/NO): NO